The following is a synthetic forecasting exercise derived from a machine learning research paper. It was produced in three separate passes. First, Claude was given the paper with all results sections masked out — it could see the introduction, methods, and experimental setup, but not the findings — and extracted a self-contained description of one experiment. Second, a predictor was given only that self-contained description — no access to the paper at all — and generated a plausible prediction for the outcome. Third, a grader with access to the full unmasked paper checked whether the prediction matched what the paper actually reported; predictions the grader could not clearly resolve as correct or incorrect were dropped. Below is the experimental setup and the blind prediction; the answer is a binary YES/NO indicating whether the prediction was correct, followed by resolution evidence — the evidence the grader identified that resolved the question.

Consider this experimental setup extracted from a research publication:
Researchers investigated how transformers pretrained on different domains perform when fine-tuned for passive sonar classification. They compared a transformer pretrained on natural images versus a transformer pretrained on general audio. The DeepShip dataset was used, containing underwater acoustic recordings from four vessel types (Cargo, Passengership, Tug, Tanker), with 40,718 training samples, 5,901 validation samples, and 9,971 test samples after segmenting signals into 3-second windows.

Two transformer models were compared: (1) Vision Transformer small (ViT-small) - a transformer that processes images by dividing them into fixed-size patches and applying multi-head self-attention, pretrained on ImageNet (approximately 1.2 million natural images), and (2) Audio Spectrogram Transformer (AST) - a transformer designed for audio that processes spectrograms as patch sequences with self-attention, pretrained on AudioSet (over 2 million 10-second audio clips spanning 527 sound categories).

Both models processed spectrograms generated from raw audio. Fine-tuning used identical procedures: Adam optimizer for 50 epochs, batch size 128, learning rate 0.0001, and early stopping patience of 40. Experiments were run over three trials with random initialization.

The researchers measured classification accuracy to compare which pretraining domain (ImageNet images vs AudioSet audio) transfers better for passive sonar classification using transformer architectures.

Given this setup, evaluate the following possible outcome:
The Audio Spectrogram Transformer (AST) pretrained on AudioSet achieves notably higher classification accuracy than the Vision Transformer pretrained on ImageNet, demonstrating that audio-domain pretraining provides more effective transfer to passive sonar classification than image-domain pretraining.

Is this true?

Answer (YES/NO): YES